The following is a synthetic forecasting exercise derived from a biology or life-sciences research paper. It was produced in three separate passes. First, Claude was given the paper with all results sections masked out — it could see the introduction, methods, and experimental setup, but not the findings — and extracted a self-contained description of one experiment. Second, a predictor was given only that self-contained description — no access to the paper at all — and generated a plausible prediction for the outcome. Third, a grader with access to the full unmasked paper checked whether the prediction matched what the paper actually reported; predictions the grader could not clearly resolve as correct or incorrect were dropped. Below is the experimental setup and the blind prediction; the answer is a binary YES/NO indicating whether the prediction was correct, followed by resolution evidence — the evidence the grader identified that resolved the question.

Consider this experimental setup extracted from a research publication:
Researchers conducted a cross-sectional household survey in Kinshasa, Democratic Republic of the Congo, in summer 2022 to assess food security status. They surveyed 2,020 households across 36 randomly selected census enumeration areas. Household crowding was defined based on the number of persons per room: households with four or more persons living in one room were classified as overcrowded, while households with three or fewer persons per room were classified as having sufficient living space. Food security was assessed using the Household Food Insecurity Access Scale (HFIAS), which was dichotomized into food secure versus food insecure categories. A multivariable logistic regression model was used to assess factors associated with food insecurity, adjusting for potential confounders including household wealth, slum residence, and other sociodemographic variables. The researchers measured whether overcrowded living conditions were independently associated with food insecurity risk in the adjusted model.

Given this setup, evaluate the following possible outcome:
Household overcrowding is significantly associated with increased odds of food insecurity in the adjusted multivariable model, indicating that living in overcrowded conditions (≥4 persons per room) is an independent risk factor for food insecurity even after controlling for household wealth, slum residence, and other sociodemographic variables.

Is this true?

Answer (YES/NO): YES